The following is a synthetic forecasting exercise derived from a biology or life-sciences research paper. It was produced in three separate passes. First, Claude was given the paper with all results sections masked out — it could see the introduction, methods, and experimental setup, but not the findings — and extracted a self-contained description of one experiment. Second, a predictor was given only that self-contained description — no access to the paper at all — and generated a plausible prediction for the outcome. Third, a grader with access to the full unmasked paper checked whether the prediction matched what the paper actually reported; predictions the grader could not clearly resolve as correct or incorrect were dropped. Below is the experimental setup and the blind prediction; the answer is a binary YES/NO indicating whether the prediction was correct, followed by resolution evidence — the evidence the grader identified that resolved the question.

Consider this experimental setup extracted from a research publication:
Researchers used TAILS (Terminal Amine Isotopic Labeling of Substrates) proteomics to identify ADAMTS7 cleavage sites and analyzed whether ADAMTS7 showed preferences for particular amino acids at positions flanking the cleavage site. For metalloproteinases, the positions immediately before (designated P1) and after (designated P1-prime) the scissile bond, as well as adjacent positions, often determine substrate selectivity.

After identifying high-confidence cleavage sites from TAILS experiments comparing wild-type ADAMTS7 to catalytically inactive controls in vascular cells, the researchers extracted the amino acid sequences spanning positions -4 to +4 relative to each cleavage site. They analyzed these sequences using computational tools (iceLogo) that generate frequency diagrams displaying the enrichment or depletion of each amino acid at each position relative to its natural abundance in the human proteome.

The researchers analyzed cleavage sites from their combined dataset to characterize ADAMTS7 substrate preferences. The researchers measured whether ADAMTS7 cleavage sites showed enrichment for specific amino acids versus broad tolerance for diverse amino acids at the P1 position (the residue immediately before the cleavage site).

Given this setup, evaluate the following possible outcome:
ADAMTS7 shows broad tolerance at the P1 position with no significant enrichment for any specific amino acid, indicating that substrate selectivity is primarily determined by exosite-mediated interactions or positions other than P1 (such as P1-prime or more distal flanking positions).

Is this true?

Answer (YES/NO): NO